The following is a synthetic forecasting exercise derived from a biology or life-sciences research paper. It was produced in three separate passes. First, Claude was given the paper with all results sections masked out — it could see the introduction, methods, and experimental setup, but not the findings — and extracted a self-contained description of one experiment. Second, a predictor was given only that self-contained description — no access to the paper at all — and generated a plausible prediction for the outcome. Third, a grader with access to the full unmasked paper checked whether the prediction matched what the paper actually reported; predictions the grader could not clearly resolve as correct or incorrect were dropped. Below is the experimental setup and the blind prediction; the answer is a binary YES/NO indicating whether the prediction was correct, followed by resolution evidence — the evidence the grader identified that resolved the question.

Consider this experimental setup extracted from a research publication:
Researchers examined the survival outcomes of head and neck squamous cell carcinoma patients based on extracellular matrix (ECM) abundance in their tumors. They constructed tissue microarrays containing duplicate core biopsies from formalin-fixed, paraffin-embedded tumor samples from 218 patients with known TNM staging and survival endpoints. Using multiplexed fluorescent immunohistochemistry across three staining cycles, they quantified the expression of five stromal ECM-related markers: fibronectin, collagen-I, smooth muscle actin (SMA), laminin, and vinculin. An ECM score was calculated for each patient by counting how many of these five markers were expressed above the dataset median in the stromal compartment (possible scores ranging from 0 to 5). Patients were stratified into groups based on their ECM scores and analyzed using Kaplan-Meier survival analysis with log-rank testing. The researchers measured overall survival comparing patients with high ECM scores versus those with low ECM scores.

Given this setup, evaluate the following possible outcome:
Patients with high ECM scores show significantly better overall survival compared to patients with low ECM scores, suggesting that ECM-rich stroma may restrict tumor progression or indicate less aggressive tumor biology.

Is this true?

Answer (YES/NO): NO